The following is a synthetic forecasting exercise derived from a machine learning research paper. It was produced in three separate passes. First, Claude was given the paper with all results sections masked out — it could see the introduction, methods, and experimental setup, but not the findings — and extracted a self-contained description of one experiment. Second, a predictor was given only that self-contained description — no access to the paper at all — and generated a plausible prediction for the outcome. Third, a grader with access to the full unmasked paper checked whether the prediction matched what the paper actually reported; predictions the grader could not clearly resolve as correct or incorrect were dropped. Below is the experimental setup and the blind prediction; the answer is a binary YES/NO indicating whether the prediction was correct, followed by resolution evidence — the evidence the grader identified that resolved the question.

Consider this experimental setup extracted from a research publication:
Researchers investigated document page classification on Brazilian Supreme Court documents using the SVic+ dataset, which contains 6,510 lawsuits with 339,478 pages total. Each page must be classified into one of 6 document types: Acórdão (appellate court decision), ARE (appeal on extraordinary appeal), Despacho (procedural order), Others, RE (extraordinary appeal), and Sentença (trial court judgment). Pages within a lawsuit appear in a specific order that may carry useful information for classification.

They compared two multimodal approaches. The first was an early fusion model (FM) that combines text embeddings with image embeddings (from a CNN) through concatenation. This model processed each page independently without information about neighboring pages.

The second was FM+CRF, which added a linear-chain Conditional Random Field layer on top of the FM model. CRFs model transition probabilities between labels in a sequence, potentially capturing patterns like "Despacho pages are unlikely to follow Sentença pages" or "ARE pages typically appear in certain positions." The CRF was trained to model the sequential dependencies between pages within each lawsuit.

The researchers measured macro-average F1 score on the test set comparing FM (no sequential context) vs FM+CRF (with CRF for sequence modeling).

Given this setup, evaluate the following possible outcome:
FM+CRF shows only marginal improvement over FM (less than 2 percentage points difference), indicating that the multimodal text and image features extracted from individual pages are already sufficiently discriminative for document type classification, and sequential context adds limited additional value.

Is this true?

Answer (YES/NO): YES